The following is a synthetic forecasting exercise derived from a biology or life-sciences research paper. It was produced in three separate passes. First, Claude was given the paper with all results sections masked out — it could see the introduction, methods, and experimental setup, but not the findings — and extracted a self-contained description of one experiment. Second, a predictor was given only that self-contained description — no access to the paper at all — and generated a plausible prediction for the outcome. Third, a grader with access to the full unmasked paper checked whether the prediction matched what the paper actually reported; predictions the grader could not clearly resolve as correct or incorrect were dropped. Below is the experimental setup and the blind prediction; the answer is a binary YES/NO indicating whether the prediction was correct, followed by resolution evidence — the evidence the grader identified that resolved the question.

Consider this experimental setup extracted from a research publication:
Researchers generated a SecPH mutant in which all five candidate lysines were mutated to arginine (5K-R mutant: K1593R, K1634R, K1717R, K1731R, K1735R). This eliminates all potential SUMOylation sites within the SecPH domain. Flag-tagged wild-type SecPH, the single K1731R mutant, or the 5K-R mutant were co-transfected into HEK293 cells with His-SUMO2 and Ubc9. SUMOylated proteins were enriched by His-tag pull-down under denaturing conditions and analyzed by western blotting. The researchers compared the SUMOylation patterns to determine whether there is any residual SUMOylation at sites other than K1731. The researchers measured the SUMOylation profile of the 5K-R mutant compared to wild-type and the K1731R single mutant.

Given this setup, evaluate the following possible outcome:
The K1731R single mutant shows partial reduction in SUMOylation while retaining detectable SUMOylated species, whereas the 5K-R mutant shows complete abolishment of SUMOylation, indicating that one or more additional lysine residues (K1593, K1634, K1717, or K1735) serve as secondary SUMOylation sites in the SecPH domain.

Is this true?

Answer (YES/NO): NO